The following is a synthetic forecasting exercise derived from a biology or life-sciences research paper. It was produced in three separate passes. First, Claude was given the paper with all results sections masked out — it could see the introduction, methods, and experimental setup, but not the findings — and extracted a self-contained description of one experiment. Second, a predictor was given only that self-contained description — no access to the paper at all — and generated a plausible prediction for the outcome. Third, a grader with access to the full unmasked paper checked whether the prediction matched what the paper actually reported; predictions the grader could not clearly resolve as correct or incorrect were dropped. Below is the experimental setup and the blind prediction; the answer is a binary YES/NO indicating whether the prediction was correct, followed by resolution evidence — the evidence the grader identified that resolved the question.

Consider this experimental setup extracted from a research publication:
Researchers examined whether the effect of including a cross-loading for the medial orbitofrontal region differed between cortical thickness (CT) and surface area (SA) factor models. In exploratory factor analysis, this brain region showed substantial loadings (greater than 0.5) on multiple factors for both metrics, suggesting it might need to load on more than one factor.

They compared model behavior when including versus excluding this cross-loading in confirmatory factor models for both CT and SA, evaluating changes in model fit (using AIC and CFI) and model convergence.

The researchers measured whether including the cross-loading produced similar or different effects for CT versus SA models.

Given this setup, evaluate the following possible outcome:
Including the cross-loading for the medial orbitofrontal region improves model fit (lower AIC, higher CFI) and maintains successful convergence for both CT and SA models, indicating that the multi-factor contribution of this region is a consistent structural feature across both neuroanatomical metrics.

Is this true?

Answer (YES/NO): NO